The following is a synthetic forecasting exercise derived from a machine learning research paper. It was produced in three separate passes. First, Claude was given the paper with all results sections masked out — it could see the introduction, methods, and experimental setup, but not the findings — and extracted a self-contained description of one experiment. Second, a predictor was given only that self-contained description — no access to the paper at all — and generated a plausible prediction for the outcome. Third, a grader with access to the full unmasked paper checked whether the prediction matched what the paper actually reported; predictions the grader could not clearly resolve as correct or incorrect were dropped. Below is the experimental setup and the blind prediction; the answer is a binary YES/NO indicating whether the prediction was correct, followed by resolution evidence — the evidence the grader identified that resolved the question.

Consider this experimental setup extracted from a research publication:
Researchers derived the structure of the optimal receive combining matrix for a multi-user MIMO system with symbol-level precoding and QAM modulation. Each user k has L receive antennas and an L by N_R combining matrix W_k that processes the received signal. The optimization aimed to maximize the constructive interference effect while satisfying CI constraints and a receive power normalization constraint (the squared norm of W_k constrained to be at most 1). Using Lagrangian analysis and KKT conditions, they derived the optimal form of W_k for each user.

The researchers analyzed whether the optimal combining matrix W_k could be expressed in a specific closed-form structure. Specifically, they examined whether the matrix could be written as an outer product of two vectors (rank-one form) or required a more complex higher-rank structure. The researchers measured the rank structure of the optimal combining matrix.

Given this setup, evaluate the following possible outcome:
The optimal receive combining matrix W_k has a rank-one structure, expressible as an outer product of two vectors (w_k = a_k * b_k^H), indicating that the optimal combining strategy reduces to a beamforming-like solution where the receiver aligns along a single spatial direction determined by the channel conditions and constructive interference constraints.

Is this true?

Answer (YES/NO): YES